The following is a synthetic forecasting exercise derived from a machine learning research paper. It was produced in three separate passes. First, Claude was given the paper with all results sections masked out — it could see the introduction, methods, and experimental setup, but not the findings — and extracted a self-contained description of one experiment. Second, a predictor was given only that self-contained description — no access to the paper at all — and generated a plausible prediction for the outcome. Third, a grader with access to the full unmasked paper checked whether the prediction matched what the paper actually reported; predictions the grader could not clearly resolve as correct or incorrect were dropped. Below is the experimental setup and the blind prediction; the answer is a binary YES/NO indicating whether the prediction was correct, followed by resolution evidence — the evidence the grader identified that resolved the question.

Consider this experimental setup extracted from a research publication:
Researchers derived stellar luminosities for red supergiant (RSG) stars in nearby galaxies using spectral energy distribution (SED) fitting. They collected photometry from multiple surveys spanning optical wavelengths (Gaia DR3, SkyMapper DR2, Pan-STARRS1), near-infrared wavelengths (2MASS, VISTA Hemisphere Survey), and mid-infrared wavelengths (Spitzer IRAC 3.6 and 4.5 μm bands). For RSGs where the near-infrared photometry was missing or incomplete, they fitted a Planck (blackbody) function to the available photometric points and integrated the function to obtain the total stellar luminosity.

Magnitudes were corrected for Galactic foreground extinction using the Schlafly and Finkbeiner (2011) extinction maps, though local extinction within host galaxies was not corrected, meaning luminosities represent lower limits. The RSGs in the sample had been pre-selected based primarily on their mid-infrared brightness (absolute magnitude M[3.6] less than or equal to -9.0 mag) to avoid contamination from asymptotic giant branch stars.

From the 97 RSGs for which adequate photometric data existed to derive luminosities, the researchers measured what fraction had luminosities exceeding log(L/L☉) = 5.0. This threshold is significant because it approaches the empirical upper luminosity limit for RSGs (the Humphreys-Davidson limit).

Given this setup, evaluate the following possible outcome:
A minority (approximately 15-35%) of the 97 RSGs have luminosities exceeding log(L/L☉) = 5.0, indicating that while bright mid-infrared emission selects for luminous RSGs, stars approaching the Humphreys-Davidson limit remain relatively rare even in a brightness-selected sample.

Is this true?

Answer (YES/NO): NO